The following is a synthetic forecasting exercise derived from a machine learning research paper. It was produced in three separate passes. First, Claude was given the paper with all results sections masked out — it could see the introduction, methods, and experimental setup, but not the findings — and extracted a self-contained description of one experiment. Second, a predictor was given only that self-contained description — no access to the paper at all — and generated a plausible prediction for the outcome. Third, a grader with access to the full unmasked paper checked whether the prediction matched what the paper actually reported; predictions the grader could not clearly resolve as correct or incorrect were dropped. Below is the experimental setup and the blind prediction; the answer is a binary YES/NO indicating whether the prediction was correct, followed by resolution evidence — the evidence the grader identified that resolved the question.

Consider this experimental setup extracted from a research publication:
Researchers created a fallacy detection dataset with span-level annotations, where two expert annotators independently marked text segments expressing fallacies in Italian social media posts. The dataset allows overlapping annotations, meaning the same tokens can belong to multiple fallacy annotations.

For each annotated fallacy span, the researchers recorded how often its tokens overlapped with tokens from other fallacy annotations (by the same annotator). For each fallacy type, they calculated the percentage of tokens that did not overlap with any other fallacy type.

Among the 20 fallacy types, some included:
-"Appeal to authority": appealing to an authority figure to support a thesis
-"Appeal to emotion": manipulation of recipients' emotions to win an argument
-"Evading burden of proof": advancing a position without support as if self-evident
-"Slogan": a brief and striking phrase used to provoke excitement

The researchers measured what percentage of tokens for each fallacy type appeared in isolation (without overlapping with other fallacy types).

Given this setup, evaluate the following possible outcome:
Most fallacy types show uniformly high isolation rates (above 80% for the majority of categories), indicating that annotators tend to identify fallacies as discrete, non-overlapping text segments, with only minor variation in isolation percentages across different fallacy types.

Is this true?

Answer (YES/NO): NO